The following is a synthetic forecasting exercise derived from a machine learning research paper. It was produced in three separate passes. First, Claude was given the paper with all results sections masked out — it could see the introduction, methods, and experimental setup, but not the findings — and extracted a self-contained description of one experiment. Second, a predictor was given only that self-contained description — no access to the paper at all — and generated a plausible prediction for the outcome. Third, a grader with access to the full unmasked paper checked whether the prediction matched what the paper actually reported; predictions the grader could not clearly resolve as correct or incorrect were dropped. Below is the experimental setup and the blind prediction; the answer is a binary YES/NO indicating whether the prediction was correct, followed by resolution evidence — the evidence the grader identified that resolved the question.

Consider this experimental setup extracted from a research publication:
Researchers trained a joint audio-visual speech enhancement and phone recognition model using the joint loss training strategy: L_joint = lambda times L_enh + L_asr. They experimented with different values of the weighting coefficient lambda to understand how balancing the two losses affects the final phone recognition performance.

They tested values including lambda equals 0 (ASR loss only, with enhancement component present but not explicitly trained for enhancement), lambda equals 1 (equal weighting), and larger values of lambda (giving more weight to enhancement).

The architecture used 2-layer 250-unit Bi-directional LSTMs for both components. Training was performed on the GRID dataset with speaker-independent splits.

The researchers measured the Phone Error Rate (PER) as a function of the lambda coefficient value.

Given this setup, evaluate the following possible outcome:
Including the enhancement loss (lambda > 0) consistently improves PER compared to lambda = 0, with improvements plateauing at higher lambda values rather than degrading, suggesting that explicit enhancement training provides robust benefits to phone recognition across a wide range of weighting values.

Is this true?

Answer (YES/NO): NO